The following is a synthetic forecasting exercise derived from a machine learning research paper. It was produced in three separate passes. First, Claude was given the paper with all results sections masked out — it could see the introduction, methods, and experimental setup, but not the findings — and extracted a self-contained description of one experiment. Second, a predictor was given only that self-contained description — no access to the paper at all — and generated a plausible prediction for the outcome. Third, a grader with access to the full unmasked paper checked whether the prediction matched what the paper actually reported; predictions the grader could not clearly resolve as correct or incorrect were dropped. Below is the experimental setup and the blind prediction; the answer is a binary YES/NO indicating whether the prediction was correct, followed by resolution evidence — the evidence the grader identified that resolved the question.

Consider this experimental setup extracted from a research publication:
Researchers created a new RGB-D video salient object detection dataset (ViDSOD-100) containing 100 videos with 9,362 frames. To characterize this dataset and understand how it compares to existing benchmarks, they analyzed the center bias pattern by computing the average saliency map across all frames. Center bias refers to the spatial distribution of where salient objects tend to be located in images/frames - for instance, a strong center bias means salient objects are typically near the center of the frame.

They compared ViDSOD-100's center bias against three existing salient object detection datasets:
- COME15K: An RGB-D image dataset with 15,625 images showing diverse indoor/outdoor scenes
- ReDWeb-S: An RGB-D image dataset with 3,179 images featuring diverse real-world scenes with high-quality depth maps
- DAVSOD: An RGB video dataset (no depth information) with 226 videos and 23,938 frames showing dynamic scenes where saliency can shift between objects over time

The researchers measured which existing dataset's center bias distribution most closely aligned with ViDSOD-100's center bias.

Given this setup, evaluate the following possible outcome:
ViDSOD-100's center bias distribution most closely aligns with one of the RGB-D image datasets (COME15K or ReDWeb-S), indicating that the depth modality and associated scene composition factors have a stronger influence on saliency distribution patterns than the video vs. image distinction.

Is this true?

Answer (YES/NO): NO